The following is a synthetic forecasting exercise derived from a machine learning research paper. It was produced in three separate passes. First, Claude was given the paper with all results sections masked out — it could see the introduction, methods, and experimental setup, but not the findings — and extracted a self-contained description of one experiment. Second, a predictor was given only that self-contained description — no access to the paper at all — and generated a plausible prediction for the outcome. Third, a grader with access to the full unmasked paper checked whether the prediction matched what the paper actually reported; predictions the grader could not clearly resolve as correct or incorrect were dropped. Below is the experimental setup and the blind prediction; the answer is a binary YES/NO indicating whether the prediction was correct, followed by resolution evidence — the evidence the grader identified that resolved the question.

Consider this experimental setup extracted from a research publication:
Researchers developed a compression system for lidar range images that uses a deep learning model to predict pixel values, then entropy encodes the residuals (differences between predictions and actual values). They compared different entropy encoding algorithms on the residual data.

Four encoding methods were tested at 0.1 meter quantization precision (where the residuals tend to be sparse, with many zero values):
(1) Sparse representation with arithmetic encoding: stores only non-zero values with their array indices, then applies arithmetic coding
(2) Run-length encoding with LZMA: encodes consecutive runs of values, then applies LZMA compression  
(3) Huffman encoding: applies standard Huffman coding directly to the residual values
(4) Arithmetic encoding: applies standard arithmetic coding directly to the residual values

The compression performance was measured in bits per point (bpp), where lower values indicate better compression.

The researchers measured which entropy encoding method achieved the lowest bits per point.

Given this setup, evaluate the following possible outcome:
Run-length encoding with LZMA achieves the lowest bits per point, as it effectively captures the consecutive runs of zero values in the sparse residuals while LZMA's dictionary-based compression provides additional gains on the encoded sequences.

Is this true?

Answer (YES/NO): NO